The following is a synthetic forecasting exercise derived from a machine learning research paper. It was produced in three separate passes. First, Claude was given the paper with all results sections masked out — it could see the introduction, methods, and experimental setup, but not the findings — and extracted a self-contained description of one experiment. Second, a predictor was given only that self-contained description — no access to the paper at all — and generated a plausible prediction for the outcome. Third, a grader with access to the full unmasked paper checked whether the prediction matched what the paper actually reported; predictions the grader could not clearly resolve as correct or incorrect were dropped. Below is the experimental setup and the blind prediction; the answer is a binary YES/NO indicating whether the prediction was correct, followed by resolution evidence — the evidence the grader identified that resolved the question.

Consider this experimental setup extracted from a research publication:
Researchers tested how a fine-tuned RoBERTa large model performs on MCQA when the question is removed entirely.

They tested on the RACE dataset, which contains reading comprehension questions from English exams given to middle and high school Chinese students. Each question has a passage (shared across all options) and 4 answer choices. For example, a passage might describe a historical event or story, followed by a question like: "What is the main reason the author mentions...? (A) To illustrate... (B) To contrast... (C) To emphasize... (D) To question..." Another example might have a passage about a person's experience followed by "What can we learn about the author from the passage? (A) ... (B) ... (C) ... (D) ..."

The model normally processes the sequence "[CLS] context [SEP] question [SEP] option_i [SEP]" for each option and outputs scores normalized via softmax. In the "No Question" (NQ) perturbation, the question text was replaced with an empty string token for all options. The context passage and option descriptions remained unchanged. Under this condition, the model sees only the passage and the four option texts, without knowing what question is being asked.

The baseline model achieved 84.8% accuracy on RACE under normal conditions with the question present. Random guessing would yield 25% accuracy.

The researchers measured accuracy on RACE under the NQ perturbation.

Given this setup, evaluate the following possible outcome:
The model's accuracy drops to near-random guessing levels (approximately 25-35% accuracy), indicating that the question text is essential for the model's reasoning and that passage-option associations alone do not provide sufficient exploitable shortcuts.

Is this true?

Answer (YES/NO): NO